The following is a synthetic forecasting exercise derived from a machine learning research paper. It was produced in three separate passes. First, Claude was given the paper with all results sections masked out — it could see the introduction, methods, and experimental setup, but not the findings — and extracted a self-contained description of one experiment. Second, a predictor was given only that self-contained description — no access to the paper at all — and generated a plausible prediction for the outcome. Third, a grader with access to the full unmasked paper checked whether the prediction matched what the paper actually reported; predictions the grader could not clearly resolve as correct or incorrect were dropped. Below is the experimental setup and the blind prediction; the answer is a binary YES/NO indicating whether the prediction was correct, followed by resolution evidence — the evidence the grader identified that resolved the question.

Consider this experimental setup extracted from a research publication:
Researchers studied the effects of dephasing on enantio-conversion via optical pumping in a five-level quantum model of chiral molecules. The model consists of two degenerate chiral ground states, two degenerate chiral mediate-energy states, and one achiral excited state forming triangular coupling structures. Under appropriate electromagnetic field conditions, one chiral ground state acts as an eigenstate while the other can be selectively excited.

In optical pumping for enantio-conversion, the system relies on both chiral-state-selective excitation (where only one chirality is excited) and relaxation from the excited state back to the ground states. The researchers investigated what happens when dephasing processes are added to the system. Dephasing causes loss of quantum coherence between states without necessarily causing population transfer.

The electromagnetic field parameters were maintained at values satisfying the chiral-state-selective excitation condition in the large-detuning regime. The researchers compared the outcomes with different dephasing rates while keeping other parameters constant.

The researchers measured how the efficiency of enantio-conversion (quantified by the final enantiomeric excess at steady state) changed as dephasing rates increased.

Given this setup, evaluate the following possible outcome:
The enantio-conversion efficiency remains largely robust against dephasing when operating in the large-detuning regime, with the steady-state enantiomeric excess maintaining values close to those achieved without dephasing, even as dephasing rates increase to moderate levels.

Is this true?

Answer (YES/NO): NO